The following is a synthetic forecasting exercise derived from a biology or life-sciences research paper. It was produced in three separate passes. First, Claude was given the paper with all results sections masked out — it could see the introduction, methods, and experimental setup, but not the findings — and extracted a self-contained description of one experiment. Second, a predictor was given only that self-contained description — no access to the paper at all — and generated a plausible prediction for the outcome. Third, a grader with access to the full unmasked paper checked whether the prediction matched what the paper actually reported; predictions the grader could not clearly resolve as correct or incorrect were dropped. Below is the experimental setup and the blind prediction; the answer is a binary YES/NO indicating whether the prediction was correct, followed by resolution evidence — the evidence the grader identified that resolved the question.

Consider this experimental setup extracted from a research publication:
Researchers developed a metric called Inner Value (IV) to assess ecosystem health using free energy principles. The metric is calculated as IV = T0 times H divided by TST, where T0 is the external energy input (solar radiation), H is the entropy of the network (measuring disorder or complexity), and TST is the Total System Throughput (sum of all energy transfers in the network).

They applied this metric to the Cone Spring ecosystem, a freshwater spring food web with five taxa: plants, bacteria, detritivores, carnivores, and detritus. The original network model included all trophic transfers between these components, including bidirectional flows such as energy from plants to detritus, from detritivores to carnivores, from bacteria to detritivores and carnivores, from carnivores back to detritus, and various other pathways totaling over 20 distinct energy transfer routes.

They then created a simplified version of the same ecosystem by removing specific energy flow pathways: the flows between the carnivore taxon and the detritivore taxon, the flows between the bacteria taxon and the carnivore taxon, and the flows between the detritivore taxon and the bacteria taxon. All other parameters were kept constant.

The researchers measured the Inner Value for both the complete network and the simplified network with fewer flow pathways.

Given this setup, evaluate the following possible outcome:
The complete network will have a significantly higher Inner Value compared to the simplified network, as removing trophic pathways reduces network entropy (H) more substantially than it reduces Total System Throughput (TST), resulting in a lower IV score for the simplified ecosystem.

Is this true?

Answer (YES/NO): NO